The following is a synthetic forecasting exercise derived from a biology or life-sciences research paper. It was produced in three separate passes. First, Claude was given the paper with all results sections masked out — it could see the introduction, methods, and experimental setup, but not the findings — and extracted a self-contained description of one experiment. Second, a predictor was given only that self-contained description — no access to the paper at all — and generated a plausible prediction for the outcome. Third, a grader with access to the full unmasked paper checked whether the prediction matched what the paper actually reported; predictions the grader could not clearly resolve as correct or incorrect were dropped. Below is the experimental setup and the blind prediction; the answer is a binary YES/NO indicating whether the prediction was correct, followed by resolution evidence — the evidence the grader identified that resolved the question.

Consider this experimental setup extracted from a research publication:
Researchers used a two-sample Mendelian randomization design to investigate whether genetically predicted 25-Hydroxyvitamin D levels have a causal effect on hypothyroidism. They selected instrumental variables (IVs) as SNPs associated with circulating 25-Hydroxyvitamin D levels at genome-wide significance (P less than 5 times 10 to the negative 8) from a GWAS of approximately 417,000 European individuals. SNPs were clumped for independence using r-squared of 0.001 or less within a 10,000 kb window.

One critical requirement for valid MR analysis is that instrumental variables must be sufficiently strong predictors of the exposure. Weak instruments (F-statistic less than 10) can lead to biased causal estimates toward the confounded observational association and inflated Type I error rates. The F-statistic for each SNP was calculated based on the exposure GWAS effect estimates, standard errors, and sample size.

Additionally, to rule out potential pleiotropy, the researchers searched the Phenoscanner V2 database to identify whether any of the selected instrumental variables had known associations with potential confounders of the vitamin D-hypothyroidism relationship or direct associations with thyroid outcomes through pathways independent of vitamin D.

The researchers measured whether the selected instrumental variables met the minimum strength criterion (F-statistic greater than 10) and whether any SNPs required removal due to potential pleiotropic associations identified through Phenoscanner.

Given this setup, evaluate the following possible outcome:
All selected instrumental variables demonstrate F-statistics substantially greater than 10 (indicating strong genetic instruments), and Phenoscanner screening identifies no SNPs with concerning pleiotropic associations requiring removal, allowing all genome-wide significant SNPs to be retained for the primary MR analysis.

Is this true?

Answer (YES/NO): NO